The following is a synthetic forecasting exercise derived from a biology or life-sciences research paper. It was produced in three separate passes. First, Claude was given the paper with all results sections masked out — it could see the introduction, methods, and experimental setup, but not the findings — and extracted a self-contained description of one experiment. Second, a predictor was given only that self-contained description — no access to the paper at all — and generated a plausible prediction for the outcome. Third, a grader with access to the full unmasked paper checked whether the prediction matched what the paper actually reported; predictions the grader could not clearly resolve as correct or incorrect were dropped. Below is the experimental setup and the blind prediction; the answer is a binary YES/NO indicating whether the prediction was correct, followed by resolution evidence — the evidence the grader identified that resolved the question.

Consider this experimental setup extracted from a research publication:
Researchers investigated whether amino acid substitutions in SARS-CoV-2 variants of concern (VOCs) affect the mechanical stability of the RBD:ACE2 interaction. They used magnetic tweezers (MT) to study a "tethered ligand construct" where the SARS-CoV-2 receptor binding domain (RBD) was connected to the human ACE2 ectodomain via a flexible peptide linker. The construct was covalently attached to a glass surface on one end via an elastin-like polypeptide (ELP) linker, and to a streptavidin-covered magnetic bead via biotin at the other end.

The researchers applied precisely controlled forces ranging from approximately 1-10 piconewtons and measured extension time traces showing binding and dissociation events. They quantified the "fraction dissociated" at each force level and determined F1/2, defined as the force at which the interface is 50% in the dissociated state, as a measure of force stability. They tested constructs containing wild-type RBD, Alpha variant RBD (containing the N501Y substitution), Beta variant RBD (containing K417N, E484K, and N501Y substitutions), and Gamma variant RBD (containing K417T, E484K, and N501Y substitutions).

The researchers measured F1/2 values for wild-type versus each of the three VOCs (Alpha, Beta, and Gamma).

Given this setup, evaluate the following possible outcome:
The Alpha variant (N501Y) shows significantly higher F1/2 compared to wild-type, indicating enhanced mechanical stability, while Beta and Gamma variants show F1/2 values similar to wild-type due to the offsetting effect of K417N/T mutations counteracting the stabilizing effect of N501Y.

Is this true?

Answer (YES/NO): YES